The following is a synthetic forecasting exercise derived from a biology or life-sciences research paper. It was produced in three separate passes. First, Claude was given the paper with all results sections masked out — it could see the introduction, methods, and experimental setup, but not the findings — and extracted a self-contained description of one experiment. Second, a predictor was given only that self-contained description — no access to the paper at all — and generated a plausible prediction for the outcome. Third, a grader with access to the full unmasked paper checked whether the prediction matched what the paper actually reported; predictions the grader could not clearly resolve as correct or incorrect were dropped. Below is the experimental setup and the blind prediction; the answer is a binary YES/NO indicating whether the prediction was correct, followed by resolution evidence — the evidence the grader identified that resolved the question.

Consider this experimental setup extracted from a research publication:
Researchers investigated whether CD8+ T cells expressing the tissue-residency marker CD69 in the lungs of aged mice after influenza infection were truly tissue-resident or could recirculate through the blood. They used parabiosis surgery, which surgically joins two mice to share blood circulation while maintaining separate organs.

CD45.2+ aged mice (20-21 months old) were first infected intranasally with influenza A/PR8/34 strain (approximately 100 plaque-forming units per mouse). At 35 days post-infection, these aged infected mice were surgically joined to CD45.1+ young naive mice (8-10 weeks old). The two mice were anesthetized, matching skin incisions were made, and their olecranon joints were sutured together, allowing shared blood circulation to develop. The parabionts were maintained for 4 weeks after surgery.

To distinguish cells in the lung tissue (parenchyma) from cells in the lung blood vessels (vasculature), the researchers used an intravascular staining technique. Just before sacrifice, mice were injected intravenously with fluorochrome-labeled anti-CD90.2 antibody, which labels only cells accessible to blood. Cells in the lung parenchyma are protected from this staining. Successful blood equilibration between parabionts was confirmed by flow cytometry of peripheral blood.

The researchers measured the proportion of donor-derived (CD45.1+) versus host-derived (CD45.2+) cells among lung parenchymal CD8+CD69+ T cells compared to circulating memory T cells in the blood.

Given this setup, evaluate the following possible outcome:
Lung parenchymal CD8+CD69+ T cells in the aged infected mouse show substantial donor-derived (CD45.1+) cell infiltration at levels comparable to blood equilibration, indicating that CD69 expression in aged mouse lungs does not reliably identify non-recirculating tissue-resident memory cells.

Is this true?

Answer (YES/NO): NO